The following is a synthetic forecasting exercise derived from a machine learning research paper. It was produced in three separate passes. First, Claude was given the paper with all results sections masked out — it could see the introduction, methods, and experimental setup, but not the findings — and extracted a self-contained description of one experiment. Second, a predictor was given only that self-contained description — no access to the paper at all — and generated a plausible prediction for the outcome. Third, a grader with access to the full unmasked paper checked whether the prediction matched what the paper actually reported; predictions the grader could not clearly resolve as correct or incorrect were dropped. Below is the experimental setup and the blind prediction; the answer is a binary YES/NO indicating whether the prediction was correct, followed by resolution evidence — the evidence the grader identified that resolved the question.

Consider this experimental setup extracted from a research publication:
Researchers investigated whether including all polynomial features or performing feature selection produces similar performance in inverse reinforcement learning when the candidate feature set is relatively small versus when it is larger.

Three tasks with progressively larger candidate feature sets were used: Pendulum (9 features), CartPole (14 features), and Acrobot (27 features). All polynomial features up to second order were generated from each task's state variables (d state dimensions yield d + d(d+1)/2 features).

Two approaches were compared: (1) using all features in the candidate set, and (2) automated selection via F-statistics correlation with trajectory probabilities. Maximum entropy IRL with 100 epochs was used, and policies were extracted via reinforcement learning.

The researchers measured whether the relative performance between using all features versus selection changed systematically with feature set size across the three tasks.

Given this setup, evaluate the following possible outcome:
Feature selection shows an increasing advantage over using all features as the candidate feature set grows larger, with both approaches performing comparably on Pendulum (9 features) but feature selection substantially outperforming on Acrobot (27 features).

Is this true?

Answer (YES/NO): NO